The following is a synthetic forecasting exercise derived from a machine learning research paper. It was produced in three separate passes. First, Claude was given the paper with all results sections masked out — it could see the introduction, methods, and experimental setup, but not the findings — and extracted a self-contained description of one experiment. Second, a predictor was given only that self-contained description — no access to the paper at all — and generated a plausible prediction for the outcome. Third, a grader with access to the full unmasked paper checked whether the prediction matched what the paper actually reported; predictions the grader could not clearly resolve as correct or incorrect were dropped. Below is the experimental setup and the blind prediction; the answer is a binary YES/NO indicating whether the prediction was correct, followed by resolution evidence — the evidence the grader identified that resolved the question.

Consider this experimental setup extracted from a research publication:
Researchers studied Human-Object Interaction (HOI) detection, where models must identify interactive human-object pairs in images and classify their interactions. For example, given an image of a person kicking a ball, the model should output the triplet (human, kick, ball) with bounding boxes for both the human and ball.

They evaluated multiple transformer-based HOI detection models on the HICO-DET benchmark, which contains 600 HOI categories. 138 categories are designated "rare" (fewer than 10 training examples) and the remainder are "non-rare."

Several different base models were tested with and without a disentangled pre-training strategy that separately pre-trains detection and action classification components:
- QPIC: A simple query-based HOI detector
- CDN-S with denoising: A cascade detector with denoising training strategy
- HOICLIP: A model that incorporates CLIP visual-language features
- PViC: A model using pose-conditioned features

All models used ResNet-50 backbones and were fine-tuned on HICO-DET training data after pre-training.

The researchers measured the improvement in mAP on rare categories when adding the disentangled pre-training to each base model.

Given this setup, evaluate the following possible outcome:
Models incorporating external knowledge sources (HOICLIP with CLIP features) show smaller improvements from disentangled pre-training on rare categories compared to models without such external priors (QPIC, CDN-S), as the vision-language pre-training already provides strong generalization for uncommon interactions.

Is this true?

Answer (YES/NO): YES